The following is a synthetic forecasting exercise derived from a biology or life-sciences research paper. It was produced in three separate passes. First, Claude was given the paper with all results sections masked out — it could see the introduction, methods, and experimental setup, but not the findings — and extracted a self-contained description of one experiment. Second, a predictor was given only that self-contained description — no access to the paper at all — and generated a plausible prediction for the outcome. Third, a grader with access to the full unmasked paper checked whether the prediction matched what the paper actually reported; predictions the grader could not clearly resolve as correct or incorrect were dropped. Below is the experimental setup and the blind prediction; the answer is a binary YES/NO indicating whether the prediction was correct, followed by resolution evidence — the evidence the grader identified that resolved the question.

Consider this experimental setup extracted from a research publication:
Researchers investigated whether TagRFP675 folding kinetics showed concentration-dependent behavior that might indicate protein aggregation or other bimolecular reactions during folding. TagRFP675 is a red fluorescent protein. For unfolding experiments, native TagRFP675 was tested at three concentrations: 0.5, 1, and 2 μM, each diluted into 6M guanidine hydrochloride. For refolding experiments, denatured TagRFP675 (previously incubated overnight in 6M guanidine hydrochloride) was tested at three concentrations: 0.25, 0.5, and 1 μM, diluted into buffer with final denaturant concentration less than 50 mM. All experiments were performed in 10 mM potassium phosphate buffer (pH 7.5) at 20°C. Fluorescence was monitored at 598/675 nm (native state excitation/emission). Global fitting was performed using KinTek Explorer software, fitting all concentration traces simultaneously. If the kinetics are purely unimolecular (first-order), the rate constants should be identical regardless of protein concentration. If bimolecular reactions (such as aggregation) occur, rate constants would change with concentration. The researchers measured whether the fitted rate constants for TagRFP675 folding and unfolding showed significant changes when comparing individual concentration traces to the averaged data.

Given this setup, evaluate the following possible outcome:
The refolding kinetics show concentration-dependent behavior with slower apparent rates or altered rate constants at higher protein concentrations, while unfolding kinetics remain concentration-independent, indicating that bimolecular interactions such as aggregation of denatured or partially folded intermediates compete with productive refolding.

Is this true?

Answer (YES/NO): NO